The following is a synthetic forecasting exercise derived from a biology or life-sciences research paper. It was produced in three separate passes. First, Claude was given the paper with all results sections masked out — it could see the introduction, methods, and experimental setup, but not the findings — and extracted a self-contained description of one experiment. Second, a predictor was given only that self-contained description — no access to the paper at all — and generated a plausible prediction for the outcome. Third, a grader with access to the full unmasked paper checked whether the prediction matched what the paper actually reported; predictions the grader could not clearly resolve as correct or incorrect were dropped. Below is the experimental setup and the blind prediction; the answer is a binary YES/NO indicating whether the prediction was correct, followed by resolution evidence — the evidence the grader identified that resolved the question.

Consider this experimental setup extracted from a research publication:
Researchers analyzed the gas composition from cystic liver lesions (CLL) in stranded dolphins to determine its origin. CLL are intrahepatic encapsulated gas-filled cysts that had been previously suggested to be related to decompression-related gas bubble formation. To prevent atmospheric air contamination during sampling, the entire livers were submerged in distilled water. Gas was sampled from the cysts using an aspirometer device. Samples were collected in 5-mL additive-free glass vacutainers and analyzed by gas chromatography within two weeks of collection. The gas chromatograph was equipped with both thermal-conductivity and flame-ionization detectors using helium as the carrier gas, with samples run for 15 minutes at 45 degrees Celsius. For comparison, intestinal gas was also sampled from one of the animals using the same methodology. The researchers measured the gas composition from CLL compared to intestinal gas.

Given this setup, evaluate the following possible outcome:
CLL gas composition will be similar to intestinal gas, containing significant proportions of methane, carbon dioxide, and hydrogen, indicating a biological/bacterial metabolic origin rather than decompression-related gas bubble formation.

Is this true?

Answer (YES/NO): NO